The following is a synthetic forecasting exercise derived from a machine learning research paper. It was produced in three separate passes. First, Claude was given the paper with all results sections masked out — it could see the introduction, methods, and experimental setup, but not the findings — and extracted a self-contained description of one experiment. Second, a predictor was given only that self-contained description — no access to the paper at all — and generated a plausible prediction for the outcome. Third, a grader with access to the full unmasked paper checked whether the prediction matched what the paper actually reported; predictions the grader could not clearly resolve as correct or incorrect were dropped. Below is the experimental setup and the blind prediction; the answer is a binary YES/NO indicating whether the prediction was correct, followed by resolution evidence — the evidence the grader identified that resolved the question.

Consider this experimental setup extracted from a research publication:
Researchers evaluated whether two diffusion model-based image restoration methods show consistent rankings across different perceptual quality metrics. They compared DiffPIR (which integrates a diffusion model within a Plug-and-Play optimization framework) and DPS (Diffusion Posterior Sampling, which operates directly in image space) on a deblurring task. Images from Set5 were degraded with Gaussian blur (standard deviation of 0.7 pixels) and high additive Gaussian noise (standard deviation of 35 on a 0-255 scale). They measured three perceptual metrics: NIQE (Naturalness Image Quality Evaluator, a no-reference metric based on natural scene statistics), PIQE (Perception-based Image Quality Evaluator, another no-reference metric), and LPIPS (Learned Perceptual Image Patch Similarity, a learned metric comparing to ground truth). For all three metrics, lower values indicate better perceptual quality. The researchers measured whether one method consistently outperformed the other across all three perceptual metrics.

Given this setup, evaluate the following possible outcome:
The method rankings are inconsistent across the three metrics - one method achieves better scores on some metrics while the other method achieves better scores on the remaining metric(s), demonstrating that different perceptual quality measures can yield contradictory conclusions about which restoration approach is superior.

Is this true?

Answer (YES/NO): YES